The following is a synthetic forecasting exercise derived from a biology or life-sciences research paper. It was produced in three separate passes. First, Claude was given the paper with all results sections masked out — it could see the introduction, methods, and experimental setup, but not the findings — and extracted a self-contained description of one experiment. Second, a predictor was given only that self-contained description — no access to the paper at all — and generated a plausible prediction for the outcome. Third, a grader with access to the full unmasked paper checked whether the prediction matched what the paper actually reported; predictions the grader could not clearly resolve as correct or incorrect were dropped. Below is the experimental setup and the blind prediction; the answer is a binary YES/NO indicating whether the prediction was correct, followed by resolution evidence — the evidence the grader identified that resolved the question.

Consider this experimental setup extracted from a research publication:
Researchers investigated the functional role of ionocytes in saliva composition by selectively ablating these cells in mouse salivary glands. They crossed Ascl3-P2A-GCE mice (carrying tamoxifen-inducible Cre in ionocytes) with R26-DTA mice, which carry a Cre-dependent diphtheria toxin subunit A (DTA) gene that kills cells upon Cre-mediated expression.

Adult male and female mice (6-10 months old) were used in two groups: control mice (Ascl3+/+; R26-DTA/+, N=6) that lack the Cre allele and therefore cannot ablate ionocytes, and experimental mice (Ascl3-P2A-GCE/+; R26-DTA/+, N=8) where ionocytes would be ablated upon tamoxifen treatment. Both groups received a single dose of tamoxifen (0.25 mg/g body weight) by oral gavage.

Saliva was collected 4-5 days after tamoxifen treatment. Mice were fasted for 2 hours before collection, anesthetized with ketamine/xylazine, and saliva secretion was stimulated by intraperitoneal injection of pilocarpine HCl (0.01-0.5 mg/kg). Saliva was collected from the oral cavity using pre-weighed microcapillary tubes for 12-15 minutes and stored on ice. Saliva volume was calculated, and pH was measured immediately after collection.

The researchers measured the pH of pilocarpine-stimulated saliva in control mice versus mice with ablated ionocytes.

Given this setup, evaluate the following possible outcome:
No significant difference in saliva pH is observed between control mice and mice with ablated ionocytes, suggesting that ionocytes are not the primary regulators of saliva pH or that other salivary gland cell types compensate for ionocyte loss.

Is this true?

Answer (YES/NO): NO